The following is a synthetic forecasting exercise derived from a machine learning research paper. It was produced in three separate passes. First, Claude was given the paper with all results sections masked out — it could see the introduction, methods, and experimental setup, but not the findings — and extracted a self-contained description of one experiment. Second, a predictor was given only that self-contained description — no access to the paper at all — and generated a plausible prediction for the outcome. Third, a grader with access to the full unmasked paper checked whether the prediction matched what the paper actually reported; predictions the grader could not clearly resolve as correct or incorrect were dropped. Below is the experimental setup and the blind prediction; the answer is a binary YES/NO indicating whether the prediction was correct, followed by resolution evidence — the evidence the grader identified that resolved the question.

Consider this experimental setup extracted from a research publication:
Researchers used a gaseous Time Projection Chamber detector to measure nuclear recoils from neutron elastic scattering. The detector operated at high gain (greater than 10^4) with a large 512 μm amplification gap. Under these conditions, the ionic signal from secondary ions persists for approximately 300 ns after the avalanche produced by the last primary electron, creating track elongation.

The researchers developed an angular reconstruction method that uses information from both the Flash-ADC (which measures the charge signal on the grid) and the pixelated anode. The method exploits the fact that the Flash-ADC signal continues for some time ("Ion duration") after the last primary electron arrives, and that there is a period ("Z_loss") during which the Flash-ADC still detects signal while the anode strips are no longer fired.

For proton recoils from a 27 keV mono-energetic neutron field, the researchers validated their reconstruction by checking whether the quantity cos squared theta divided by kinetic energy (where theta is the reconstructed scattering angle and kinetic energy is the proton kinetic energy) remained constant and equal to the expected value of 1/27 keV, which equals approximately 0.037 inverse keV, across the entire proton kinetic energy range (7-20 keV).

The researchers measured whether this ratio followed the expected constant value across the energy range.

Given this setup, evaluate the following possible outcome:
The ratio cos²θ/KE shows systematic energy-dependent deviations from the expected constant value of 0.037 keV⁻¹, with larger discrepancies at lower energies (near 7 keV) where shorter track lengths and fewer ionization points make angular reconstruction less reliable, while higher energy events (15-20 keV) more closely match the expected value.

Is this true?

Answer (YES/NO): NO